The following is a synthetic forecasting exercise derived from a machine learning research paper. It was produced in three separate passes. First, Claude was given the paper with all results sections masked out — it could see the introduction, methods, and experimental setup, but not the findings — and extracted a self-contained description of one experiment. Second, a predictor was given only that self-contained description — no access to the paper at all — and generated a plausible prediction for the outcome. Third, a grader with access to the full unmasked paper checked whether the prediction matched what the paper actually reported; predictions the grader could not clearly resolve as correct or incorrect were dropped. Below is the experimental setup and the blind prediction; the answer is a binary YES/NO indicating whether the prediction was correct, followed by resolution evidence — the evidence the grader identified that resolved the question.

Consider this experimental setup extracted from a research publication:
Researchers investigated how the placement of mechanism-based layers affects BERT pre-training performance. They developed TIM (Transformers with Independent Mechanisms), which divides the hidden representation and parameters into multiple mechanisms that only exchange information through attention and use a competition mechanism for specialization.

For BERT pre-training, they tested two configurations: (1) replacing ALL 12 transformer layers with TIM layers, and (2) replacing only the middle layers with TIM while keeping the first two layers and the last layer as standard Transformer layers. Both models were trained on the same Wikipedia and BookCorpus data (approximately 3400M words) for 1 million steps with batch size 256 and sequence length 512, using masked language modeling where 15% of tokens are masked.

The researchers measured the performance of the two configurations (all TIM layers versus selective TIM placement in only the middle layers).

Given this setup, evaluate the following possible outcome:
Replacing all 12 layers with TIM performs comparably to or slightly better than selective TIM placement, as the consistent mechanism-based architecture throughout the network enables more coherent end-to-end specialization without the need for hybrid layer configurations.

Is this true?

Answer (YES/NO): NO